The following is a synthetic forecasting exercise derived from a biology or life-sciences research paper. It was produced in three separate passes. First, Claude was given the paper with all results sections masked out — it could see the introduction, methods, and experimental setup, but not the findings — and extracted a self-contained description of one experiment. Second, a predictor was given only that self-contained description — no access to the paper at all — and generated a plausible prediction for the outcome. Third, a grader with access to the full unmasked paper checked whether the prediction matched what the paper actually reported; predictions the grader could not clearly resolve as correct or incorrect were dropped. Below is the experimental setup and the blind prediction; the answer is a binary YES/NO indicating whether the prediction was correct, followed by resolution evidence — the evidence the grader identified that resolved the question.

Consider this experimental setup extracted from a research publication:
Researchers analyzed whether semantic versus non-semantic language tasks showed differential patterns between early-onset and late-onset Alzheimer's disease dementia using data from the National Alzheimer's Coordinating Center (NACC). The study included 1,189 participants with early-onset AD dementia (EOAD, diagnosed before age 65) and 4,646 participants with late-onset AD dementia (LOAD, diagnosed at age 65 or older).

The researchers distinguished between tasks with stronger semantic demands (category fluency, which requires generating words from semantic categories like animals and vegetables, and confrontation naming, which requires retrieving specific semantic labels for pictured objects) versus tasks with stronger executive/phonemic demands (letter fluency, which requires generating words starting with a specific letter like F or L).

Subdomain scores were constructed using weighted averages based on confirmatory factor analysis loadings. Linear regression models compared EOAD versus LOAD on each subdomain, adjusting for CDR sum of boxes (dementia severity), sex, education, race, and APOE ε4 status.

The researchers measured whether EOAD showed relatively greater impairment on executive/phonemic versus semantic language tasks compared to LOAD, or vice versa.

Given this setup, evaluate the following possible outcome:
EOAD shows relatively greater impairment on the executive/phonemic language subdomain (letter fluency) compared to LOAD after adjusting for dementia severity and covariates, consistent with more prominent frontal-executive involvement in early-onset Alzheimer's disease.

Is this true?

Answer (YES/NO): YES